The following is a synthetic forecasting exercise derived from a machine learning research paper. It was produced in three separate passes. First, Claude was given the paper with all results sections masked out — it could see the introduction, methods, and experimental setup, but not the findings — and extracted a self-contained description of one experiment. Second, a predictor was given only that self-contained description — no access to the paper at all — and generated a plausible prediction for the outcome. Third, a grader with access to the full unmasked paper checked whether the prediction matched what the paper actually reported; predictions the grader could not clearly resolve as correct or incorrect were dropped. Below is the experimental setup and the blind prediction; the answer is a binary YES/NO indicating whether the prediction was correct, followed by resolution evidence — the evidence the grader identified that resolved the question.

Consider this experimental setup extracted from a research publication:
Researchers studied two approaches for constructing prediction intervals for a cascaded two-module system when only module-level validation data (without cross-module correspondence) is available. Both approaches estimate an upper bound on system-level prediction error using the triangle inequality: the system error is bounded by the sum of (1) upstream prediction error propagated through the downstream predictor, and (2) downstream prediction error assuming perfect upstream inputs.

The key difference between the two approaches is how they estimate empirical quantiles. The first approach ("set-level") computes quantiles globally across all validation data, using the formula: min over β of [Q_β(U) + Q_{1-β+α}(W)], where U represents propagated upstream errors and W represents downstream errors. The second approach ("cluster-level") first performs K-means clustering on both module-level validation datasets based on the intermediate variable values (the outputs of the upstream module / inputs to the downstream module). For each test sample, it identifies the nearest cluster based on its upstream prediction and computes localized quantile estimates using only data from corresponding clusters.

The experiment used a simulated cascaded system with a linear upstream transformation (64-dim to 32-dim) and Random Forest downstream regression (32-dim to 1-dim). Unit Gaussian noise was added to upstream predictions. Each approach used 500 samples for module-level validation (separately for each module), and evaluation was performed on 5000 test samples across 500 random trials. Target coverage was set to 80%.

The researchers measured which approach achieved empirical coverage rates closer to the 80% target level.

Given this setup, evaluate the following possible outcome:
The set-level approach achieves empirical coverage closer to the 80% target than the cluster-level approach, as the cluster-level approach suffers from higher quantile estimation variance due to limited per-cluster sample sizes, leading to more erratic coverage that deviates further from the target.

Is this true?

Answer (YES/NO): NO